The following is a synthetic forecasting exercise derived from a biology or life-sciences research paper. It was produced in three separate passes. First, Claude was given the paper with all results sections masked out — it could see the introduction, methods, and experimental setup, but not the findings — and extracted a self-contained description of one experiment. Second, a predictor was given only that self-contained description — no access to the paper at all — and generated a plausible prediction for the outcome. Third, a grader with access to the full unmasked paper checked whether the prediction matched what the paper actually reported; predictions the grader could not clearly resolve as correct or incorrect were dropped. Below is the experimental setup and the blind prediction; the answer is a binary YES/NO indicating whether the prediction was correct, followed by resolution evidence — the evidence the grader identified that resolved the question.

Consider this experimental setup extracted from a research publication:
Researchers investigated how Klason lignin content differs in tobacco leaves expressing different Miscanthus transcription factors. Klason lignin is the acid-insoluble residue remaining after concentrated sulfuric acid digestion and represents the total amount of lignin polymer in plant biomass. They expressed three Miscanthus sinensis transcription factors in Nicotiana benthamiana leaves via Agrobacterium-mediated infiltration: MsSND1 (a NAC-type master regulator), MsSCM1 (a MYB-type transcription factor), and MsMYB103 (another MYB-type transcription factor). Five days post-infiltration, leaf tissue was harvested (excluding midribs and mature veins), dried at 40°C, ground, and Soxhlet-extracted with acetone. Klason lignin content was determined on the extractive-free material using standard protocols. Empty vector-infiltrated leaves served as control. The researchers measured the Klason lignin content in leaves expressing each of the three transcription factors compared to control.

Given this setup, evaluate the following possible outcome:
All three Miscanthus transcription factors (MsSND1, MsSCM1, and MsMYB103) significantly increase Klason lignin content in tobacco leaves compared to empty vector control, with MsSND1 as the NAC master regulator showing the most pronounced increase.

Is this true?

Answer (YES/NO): YES